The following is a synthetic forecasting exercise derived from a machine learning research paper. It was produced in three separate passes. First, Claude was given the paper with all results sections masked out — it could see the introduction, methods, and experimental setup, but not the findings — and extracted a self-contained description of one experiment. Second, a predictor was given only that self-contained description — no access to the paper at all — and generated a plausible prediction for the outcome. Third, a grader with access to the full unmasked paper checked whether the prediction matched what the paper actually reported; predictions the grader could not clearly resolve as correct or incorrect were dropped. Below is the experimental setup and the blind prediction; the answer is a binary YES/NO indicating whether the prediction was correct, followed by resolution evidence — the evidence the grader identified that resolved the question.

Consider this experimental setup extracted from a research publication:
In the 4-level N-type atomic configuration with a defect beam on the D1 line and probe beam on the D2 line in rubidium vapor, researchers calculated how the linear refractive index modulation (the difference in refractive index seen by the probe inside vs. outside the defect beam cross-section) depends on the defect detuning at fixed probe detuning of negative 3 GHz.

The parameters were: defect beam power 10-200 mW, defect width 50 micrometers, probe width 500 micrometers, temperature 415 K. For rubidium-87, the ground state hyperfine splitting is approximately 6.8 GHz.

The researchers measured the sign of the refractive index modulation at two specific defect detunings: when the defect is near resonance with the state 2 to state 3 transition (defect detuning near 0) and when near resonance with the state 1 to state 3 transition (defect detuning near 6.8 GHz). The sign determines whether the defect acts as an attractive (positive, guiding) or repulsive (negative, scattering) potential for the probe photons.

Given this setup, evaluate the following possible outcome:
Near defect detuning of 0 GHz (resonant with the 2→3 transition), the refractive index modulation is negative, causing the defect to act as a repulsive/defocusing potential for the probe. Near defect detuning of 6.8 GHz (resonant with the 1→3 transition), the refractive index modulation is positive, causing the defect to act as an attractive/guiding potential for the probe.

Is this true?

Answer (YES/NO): YES